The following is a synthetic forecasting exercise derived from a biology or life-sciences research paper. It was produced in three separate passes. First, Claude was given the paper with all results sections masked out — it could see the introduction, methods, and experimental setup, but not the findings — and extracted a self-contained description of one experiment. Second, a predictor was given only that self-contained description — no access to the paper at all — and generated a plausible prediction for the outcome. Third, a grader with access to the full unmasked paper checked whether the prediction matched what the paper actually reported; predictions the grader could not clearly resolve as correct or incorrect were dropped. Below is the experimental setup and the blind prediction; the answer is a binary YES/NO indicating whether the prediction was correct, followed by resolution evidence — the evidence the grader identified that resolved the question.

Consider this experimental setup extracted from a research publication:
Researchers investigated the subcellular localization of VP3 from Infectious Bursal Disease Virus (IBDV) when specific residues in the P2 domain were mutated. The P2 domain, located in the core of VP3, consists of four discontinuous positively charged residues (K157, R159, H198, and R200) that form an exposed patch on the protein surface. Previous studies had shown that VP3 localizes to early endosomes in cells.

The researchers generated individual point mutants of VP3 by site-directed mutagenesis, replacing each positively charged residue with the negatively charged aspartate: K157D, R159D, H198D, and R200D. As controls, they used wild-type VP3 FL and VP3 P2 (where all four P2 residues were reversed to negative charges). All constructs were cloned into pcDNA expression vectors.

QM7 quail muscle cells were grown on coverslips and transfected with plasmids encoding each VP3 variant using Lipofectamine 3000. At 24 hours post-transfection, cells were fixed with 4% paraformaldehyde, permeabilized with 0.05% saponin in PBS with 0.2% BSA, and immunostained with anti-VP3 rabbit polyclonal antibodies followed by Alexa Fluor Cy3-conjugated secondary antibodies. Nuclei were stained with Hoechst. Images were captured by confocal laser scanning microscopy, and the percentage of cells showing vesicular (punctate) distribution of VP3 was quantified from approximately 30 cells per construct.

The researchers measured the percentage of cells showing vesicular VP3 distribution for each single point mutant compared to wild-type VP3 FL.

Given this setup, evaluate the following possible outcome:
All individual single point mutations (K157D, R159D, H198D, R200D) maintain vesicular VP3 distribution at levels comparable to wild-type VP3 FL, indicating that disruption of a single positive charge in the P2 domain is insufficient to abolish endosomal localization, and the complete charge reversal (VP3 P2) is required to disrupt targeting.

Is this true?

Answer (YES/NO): NO